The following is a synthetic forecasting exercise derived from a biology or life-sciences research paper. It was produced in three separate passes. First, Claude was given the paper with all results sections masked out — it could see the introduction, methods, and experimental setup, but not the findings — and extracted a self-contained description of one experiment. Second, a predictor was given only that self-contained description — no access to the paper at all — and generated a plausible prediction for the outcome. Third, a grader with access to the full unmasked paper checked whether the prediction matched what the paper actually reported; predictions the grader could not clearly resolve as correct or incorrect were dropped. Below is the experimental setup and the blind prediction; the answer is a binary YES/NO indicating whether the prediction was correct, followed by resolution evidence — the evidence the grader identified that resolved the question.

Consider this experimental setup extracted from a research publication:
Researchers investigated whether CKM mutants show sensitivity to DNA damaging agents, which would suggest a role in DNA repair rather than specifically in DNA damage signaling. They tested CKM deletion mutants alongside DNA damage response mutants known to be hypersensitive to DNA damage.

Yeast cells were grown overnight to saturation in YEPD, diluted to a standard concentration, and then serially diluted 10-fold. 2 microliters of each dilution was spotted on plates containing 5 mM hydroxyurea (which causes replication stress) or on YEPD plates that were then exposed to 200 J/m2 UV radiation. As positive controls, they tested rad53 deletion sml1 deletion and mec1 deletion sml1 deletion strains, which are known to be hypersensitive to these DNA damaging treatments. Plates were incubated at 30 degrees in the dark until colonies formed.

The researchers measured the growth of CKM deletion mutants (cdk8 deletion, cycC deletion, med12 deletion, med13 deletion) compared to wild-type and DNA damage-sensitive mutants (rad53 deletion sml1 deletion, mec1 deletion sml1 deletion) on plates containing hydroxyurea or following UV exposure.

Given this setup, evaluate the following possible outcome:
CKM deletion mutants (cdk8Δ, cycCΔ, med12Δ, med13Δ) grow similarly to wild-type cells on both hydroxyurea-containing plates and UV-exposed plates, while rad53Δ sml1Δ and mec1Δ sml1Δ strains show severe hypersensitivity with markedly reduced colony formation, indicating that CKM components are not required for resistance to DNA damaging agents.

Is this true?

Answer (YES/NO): NO